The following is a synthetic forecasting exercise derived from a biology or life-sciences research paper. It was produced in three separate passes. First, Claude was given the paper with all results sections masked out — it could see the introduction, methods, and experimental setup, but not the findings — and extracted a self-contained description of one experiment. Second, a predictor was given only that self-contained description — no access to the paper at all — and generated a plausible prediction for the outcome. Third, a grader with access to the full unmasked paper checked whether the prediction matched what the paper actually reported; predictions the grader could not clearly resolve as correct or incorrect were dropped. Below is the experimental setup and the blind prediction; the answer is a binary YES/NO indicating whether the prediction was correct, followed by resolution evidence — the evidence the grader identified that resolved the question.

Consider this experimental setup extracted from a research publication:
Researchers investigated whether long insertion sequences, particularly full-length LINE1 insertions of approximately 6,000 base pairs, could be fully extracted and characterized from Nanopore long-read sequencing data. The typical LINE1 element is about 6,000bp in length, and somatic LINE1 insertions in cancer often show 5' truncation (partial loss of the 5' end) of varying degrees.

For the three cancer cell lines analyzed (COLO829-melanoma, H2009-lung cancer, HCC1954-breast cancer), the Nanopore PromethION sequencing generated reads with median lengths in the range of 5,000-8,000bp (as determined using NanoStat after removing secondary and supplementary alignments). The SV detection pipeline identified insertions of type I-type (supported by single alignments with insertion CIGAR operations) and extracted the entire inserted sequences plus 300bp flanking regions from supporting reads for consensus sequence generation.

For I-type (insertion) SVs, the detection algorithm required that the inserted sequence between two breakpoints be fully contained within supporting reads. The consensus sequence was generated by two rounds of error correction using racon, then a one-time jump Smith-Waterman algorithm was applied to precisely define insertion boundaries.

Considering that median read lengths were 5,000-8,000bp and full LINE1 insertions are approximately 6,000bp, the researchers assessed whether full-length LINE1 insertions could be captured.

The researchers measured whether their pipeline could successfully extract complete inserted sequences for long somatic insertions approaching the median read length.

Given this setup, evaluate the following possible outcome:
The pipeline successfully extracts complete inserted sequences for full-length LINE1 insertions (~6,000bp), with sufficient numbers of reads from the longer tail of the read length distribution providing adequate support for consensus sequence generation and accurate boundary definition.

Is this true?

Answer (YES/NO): NO